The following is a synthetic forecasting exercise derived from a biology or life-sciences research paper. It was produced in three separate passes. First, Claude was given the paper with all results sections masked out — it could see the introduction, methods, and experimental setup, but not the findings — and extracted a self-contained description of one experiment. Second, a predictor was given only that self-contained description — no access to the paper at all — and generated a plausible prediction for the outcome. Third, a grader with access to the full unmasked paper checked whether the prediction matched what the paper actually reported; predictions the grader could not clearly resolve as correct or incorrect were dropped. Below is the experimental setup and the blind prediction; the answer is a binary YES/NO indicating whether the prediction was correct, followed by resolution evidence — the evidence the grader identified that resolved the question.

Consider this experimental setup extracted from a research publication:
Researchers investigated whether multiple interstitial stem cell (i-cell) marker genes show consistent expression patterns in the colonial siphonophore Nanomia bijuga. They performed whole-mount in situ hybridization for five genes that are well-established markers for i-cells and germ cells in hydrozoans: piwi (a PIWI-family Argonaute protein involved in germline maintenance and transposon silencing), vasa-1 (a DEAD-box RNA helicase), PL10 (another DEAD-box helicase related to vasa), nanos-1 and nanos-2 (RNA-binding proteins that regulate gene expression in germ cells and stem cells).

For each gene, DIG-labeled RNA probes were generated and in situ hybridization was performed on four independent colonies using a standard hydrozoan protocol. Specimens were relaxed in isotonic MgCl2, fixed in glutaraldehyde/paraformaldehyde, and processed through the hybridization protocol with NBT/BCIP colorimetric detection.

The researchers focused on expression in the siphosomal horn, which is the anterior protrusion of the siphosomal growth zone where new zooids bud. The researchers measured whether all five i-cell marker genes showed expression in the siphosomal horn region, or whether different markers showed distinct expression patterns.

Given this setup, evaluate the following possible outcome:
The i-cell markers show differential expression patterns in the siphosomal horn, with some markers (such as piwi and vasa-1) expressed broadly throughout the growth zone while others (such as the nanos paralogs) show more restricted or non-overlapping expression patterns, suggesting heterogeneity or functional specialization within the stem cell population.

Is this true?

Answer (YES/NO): NO